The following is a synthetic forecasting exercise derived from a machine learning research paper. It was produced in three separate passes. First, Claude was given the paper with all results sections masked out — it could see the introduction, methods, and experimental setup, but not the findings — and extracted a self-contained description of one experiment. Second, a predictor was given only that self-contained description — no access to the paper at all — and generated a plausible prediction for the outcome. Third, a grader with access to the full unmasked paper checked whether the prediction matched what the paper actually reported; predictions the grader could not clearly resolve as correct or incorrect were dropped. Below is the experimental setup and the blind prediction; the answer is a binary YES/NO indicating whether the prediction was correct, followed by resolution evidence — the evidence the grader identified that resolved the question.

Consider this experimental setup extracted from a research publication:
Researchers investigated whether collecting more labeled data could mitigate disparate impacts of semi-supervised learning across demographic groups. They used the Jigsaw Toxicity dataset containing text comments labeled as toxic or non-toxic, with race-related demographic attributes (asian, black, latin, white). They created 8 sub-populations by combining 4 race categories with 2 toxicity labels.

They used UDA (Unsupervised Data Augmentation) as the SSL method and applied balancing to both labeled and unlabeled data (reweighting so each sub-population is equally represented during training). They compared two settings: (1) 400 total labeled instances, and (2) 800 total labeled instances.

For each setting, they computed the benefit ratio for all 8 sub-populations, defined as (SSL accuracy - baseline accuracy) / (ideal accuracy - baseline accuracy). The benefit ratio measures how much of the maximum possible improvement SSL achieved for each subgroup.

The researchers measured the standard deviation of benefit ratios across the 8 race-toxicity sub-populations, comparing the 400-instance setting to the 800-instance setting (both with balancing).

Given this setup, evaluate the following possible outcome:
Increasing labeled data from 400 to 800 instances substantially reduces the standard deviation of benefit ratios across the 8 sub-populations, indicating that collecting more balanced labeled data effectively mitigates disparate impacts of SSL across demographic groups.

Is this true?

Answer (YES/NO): YES